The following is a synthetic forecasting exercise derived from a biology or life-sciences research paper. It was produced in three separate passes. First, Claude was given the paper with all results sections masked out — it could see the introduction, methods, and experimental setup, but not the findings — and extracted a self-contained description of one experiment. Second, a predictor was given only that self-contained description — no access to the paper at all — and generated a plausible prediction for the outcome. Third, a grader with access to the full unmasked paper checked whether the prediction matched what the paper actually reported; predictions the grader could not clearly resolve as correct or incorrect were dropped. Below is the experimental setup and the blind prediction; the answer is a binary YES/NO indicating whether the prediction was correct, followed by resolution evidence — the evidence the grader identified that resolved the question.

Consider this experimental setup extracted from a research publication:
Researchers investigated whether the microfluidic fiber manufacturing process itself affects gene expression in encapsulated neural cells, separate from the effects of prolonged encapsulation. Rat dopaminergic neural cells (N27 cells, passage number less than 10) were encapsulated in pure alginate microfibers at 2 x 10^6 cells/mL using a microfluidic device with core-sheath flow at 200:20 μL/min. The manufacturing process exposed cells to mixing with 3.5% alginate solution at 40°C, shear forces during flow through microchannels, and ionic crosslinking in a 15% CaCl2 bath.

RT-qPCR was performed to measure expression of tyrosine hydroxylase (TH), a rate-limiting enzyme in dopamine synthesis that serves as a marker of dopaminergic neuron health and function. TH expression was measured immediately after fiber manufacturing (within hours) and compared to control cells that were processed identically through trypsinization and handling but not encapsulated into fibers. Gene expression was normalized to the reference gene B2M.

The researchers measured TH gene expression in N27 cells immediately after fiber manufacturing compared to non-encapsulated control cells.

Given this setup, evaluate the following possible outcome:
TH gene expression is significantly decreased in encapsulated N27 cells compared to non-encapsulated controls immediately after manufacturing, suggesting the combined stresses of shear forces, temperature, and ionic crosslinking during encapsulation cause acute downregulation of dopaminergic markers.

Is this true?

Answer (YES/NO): NO